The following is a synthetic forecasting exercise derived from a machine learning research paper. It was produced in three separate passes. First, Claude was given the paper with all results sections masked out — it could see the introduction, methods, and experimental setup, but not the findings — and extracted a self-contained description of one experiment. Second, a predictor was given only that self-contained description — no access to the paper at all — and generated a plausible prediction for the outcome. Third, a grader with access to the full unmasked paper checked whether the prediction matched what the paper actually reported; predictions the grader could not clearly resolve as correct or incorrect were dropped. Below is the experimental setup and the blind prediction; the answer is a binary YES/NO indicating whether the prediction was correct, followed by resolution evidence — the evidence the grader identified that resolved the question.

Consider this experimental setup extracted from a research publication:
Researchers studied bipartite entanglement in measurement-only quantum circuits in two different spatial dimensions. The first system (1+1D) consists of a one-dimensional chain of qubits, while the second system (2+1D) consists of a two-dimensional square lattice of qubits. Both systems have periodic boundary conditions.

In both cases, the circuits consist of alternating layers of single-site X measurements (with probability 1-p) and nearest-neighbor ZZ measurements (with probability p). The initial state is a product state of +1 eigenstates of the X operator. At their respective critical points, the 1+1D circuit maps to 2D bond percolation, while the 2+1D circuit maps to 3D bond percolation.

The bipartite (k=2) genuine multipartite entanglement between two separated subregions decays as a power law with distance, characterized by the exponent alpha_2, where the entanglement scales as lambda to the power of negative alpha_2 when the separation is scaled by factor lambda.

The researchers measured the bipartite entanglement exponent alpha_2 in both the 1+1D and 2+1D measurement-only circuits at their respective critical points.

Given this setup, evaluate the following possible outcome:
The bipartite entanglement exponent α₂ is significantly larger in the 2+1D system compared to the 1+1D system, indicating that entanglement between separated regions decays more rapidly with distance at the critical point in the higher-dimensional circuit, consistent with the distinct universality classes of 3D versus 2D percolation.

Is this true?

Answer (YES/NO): YES